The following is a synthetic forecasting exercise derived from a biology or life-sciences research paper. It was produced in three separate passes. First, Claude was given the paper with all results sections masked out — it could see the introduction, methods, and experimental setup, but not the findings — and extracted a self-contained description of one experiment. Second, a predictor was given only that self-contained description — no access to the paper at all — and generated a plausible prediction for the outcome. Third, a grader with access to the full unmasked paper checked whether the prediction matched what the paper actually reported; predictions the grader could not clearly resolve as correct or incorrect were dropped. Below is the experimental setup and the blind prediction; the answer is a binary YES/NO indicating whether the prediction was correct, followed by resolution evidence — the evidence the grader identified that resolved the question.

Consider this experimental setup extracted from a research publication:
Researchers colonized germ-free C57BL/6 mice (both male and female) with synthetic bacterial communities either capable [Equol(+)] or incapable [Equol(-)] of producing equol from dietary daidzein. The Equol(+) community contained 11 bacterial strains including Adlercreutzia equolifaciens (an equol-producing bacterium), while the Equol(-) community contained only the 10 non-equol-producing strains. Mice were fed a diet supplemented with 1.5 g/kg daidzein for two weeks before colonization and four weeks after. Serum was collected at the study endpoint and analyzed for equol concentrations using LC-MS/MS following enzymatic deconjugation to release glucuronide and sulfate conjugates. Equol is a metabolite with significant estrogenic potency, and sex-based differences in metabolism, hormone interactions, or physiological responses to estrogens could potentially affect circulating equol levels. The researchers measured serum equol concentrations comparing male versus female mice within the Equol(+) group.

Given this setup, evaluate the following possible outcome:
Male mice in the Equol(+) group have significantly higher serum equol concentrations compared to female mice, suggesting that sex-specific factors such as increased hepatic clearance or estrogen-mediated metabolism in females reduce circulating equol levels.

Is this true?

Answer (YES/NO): NO